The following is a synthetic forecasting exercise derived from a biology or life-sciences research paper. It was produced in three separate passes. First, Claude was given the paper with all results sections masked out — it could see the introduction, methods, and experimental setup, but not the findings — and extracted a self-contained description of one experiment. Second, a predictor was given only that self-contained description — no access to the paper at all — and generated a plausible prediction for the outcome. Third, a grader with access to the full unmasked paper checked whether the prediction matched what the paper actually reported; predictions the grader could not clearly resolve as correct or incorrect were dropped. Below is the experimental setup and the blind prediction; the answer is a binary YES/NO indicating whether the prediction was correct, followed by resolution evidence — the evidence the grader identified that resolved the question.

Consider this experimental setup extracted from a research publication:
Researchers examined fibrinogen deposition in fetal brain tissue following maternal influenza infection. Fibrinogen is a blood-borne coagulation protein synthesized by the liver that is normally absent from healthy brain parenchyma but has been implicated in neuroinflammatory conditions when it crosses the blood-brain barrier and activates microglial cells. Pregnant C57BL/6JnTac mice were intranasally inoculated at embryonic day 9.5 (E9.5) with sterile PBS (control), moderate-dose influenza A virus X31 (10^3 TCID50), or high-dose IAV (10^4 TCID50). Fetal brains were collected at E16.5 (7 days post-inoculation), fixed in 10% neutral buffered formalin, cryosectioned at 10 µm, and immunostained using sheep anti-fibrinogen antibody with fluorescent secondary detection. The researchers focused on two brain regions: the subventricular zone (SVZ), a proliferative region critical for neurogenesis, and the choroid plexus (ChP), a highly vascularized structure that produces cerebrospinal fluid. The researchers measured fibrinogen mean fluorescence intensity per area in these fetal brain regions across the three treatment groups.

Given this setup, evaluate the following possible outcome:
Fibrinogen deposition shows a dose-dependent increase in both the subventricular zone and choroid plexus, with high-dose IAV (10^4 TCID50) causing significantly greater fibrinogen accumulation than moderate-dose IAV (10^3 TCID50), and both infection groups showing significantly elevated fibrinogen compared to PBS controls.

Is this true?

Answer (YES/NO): NO